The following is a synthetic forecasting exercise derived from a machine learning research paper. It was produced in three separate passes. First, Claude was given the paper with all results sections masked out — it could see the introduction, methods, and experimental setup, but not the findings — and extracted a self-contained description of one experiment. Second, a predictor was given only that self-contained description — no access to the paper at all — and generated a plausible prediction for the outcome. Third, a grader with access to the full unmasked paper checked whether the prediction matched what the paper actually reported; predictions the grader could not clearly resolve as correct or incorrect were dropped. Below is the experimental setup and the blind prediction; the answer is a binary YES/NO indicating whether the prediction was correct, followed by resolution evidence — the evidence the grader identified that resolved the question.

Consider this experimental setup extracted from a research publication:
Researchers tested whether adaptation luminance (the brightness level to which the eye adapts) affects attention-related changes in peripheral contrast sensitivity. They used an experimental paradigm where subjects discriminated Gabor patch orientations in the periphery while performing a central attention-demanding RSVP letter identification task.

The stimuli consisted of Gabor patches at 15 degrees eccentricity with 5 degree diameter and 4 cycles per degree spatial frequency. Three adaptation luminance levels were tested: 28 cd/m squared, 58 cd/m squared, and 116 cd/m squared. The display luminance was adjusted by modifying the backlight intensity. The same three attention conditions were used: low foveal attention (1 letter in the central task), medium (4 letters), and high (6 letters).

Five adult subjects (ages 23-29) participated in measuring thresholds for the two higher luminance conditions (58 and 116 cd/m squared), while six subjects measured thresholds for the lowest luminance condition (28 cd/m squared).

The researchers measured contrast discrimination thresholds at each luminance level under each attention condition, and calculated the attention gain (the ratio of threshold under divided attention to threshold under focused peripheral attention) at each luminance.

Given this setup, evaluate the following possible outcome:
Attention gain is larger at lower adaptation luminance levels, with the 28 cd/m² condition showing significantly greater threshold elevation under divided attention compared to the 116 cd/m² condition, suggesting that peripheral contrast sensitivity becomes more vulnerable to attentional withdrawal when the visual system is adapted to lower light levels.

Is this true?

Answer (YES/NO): YES